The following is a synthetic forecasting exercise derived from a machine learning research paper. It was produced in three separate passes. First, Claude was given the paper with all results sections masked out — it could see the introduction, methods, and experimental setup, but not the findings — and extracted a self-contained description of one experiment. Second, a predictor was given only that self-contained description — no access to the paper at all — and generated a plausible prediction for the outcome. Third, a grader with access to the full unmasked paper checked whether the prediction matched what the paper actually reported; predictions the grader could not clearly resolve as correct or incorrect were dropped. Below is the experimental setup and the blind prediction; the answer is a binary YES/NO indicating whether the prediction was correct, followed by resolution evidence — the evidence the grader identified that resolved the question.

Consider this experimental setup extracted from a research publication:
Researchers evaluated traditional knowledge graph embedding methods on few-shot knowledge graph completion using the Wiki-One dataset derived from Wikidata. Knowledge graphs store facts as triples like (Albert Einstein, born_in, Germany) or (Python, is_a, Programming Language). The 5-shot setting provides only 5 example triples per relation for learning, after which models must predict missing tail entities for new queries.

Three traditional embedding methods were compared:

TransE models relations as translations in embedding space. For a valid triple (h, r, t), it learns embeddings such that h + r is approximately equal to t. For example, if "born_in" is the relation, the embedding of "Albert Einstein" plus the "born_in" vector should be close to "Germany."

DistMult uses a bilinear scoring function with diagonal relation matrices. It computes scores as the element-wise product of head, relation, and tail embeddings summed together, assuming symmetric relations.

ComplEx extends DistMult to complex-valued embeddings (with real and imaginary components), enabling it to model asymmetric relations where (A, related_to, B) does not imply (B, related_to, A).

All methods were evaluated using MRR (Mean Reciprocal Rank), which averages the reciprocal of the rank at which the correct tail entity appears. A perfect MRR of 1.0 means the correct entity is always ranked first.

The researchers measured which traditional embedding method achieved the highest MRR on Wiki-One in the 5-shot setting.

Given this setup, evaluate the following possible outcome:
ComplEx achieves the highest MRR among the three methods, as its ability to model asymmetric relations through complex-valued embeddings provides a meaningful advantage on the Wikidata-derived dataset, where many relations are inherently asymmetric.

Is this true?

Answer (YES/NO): NO